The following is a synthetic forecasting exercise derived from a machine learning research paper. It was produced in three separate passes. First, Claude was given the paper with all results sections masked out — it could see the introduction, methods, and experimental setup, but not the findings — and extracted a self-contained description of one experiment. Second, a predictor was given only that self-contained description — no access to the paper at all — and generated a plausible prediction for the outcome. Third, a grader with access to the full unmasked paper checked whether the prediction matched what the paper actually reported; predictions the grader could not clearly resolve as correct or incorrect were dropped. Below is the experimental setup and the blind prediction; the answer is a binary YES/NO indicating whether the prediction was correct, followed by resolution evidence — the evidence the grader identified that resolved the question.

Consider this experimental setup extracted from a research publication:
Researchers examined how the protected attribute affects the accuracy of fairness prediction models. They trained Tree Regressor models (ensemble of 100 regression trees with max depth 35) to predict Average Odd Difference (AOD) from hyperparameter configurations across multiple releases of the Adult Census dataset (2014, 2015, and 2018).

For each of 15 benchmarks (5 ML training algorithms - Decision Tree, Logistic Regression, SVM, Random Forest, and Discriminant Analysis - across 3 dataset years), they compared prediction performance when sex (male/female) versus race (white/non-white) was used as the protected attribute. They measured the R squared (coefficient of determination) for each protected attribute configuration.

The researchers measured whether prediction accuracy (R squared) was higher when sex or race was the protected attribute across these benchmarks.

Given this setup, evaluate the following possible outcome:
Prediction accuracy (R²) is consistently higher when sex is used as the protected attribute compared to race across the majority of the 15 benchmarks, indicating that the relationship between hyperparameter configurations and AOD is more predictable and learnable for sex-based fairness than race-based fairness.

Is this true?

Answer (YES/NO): YES